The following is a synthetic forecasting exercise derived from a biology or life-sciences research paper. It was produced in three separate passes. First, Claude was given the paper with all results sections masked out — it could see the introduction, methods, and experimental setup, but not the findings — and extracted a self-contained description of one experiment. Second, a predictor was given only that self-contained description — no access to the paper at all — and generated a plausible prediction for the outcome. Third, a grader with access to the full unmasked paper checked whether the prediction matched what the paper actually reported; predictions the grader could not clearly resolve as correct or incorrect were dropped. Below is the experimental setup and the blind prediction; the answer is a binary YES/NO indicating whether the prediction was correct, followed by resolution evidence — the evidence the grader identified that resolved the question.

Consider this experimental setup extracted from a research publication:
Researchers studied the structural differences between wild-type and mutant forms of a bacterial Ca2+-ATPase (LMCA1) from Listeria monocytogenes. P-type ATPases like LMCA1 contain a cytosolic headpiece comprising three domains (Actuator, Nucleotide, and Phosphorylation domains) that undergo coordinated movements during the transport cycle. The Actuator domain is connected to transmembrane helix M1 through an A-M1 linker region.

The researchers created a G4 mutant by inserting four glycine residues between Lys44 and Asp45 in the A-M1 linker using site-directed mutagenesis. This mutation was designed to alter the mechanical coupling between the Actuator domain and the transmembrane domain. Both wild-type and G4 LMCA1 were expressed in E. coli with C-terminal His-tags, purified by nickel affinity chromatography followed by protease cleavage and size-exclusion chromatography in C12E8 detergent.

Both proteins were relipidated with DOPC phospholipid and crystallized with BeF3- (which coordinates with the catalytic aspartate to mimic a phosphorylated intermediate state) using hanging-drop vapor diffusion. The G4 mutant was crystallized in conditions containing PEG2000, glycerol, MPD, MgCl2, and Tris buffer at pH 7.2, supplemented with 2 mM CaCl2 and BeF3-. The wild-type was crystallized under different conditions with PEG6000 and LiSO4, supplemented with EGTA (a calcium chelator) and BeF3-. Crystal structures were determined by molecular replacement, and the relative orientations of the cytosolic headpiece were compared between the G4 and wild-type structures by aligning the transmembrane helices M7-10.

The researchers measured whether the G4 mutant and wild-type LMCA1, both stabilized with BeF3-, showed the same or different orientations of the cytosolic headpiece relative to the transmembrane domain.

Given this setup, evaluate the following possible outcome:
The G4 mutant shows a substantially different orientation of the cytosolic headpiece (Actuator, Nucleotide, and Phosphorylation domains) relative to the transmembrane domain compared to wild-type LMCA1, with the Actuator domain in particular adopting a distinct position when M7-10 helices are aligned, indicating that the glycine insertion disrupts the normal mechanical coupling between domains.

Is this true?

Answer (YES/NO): YES